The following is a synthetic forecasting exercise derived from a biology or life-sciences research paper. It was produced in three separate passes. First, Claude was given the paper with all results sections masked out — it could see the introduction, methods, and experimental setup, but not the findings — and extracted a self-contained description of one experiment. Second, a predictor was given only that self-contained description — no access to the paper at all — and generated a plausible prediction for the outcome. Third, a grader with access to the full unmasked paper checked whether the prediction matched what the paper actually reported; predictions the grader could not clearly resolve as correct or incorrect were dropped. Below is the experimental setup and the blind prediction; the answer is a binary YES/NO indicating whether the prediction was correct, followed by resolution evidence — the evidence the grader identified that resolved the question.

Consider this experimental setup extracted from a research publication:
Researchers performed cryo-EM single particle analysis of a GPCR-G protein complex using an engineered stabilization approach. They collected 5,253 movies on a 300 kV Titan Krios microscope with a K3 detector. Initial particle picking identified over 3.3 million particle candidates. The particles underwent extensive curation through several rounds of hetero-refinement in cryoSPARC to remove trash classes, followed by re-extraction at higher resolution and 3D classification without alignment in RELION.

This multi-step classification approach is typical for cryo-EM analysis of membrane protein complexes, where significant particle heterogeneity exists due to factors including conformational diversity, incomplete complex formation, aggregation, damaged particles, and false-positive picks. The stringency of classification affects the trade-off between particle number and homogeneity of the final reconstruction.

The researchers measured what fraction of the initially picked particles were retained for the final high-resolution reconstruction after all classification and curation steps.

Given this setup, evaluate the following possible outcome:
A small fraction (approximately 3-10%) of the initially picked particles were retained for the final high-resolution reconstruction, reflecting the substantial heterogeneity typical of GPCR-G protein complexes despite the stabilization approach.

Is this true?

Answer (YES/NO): NO